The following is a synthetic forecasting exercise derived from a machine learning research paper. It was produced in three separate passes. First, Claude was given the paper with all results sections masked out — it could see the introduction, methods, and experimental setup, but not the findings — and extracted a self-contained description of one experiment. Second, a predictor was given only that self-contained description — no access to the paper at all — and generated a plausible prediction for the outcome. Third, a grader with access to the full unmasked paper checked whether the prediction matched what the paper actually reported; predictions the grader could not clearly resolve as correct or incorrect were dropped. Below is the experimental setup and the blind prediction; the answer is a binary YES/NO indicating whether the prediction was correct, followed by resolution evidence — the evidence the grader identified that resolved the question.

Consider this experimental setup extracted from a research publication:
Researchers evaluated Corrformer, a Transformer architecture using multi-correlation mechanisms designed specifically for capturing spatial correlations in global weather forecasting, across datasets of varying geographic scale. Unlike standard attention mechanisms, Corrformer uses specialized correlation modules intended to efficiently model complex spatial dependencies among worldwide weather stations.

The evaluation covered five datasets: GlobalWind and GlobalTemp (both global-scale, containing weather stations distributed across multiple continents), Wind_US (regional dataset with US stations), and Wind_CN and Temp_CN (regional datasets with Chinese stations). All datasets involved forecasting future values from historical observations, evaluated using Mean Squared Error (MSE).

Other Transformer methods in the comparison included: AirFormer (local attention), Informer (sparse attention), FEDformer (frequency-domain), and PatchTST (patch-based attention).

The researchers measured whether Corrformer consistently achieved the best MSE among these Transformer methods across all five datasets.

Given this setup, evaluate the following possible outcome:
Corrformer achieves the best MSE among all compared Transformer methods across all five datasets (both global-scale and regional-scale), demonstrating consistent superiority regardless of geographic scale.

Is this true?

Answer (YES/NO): NO